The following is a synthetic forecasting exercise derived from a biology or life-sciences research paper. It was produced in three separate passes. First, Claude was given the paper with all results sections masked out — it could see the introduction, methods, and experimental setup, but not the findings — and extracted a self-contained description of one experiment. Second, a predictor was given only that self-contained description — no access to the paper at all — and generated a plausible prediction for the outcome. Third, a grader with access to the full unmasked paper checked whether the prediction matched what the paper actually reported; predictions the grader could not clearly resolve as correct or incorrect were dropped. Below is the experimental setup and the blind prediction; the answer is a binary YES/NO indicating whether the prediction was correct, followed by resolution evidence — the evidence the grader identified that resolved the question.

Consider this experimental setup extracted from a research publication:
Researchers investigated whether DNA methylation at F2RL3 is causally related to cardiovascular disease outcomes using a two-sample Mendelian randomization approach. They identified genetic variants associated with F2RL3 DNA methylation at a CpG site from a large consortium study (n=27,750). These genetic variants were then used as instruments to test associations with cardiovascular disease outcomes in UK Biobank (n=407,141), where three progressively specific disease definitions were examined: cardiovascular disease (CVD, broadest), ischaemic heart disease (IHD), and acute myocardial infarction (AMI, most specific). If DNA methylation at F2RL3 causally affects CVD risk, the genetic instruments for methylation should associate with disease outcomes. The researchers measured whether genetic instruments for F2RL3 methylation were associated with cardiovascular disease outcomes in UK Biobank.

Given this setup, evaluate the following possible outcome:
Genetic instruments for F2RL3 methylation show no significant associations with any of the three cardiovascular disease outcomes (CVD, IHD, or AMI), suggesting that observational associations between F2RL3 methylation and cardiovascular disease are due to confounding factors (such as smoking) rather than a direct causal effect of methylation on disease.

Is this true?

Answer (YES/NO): NO